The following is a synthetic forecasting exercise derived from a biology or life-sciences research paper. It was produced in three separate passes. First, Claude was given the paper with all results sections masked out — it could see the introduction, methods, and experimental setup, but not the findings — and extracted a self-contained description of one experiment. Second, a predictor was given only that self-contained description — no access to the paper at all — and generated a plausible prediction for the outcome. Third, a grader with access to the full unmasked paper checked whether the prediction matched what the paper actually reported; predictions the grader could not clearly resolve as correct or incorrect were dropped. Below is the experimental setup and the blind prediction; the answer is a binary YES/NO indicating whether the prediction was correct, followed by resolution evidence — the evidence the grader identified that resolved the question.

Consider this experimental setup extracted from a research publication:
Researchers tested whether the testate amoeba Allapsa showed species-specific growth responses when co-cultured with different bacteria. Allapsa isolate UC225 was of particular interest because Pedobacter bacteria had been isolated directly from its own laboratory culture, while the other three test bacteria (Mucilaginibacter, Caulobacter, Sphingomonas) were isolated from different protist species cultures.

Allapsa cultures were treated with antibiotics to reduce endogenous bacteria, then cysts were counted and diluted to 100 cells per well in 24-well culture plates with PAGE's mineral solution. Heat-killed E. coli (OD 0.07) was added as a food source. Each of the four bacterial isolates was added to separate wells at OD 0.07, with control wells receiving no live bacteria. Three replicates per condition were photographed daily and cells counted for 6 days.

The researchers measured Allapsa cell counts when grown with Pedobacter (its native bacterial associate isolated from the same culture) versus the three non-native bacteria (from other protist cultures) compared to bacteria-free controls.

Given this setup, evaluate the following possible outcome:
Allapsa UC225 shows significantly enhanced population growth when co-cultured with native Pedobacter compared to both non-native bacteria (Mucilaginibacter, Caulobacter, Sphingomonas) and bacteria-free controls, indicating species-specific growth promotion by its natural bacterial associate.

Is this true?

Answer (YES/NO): NO